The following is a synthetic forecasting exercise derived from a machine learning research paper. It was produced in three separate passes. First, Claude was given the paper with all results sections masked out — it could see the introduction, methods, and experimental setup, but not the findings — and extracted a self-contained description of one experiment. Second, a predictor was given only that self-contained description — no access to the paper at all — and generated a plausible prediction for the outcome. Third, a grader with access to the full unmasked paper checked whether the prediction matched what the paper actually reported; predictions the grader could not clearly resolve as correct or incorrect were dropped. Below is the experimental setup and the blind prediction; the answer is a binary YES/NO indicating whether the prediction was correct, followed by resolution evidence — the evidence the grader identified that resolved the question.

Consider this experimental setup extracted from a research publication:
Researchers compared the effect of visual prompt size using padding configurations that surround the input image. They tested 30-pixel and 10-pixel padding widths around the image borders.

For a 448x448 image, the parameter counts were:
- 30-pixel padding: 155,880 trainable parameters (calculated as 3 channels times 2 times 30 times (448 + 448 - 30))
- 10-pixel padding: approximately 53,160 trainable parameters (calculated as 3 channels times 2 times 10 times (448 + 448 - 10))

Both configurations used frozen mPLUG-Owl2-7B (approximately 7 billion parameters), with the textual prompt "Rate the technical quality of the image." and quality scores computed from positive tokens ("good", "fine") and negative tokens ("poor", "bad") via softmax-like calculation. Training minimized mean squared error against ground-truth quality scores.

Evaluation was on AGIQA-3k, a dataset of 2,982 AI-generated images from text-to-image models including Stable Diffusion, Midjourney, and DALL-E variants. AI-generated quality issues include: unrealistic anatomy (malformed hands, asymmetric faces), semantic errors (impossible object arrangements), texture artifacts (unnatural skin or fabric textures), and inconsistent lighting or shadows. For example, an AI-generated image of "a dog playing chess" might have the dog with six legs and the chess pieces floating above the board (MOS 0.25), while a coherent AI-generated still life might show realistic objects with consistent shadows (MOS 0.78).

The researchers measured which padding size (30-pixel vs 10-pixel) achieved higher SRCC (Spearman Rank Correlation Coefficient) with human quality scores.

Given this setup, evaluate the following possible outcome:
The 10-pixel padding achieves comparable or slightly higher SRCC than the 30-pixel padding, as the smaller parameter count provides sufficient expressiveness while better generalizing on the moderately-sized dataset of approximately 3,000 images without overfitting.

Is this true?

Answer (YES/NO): NO